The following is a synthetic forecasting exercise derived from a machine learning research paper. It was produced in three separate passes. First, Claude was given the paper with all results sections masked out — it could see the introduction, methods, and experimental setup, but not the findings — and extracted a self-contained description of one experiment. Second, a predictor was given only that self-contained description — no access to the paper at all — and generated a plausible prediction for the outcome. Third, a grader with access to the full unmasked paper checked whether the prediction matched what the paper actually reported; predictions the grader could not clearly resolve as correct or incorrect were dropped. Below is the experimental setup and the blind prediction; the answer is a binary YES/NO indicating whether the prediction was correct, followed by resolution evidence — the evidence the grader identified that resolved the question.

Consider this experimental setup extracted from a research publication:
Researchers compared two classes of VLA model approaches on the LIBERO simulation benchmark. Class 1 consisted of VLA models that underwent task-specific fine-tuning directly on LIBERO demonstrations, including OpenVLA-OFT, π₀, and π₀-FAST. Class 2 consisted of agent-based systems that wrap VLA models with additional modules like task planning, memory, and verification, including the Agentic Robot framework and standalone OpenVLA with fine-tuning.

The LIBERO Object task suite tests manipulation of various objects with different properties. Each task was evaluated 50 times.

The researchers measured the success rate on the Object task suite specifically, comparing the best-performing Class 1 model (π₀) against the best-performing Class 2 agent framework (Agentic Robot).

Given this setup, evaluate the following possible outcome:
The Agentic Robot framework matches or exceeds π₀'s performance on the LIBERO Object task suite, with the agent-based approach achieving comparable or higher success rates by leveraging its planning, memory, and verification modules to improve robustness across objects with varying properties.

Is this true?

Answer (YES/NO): NO